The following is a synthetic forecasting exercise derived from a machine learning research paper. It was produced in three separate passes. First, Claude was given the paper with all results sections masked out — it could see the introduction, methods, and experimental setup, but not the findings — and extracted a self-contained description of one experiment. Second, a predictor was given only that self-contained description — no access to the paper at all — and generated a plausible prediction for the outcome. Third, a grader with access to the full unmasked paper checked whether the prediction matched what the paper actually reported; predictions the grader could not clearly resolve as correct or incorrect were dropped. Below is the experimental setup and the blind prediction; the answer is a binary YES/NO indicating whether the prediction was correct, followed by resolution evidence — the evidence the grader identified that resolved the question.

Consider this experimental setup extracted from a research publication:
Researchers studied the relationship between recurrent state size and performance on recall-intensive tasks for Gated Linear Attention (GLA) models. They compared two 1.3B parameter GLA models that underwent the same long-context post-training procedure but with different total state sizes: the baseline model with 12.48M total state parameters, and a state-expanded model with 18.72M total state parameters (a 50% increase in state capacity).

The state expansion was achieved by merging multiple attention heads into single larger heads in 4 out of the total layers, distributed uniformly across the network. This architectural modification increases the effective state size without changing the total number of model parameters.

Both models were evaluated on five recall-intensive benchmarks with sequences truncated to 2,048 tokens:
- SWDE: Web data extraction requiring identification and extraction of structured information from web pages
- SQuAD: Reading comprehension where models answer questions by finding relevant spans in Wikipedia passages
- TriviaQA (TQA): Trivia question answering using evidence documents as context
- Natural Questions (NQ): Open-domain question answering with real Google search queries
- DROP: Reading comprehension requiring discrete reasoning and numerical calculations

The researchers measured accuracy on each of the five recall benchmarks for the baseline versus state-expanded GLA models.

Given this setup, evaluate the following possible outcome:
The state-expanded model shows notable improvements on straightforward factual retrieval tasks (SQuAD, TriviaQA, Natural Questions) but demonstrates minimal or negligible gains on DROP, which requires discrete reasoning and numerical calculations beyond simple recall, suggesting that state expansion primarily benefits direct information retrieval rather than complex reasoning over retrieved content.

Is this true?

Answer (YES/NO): NO